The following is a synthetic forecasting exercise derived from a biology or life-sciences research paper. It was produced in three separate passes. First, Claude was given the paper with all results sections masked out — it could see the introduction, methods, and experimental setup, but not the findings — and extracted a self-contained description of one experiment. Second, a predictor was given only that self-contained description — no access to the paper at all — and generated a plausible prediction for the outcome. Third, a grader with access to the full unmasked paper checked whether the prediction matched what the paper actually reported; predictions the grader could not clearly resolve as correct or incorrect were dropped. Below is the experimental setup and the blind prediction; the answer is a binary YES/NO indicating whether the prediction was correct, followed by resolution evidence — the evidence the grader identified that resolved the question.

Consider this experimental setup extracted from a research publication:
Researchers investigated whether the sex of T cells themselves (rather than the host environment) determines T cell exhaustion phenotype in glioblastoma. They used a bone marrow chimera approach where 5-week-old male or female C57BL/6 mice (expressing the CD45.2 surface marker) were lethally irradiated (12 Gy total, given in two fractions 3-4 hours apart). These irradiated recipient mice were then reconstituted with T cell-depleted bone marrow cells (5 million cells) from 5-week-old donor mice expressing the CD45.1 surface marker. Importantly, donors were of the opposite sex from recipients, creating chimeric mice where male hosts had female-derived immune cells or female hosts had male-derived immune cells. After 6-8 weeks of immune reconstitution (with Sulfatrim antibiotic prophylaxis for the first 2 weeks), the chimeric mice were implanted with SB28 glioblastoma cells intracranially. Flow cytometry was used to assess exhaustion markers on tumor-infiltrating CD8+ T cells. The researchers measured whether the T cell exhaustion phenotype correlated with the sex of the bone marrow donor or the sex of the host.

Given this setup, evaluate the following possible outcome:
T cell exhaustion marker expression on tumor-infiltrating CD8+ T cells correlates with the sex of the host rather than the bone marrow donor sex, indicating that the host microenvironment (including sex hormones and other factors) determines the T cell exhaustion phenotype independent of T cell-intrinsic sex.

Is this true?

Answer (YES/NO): NO